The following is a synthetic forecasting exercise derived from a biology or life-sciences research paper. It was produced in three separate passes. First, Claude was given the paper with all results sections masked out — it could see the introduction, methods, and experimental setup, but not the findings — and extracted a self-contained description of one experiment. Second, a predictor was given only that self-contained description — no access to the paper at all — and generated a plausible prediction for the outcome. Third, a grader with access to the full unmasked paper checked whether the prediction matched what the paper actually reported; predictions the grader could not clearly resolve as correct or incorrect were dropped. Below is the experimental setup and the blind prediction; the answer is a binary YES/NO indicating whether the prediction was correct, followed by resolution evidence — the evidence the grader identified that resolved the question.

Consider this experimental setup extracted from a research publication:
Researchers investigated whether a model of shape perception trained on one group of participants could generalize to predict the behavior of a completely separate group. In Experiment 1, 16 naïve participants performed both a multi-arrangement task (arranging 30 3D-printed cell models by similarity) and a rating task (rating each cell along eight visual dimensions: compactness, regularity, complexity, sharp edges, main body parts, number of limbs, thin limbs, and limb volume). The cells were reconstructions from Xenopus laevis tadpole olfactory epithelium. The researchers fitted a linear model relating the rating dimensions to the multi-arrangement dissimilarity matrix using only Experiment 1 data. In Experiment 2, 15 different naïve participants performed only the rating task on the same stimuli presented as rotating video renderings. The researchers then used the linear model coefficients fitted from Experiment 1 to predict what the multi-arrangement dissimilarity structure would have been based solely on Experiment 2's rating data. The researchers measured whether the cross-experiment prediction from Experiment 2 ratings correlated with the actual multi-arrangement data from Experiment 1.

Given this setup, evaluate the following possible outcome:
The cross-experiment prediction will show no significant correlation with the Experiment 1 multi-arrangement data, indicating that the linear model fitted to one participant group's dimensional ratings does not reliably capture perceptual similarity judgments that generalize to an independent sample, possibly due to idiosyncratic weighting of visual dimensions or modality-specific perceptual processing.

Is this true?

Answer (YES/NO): NO